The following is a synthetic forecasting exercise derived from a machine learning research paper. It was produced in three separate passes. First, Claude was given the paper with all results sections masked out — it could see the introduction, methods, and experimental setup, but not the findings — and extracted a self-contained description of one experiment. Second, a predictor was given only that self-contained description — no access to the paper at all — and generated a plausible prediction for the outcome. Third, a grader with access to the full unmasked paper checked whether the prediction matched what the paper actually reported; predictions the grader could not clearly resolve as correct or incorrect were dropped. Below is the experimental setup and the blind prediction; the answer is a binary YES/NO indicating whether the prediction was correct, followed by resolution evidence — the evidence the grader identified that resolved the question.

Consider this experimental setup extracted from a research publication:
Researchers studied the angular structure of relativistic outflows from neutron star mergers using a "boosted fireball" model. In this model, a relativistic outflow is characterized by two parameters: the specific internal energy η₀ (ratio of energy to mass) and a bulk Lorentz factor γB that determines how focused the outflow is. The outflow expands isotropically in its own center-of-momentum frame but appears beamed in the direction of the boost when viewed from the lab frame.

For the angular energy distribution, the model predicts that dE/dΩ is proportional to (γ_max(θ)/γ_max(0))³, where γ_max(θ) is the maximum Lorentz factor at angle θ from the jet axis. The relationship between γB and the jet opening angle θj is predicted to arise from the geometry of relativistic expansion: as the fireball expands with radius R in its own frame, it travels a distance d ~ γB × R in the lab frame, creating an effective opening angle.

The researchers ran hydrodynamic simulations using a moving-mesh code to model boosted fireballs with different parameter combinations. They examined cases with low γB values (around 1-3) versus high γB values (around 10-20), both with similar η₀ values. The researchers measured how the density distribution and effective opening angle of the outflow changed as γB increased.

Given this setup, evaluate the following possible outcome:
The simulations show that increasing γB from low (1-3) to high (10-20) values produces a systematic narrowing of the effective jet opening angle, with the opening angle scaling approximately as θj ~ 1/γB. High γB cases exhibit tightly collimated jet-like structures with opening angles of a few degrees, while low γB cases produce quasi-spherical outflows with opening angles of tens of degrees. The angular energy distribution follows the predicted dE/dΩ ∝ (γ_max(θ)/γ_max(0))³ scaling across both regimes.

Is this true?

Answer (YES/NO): YES